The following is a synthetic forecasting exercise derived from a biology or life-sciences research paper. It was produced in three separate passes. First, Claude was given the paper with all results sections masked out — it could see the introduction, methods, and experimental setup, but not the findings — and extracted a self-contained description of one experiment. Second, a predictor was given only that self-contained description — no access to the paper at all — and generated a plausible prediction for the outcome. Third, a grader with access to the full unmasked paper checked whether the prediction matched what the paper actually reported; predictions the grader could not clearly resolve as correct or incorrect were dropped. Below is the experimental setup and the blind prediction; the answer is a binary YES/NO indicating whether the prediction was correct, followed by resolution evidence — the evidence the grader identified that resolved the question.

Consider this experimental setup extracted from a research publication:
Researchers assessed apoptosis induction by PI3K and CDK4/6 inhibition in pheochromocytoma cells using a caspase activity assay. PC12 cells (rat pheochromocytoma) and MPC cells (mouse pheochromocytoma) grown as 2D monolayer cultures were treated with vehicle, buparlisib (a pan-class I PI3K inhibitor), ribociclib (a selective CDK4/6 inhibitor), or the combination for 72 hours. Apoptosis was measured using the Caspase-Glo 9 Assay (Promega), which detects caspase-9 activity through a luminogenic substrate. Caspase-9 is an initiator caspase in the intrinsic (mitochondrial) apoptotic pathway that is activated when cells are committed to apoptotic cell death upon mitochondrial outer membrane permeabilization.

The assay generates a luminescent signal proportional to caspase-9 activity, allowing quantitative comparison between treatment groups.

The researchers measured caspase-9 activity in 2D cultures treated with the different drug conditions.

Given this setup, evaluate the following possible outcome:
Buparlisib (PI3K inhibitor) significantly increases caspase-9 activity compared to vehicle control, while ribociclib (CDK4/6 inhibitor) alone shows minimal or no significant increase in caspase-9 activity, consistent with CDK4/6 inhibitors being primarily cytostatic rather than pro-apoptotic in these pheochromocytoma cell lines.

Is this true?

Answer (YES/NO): YES